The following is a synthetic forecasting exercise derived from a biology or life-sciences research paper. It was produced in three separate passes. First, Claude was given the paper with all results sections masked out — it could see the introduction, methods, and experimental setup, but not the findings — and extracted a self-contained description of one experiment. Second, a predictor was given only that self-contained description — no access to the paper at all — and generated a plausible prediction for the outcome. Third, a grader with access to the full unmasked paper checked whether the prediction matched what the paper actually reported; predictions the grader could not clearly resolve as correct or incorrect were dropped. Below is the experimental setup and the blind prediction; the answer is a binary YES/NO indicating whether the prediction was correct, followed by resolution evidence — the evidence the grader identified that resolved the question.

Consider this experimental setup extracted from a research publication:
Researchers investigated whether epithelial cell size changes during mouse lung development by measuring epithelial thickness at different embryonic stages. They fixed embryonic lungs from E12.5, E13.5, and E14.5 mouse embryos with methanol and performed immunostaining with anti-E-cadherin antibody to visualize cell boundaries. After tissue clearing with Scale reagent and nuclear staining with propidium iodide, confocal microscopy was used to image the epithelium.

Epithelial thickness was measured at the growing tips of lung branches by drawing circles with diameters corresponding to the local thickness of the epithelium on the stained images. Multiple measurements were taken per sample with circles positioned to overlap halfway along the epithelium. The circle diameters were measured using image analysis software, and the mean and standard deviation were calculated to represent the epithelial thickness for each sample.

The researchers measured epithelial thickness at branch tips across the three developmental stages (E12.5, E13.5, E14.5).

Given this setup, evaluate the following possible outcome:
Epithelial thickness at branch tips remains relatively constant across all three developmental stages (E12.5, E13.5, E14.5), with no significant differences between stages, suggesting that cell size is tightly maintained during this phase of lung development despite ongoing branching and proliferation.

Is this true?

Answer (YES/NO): NO